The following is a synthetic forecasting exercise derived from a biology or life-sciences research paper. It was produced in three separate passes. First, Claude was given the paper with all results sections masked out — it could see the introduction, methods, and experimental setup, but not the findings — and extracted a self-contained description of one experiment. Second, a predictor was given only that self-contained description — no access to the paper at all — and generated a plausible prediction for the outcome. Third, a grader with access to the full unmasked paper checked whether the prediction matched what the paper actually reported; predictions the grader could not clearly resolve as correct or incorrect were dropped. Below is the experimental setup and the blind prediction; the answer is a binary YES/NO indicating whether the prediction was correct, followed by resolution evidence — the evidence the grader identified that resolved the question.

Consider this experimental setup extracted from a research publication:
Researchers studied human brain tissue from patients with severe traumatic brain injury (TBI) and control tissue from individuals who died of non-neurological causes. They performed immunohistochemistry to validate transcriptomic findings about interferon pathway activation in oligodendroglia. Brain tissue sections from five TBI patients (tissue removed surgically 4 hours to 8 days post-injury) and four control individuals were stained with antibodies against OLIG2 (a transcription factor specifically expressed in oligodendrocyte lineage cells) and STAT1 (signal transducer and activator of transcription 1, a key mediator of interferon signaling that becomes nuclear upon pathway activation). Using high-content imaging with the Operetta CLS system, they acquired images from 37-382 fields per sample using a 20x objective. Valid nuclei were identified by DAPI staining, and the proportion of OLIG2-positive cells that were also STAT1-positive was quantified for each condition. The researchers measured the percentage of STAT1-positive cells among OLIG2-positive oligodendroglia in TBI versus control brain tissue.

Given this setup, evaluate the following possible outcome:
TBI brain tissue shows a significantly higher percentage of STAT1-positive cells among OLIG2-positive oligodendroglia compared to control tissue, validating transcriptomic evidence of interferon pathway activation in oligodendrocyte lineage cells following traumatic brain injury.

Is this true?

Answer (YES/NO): NO